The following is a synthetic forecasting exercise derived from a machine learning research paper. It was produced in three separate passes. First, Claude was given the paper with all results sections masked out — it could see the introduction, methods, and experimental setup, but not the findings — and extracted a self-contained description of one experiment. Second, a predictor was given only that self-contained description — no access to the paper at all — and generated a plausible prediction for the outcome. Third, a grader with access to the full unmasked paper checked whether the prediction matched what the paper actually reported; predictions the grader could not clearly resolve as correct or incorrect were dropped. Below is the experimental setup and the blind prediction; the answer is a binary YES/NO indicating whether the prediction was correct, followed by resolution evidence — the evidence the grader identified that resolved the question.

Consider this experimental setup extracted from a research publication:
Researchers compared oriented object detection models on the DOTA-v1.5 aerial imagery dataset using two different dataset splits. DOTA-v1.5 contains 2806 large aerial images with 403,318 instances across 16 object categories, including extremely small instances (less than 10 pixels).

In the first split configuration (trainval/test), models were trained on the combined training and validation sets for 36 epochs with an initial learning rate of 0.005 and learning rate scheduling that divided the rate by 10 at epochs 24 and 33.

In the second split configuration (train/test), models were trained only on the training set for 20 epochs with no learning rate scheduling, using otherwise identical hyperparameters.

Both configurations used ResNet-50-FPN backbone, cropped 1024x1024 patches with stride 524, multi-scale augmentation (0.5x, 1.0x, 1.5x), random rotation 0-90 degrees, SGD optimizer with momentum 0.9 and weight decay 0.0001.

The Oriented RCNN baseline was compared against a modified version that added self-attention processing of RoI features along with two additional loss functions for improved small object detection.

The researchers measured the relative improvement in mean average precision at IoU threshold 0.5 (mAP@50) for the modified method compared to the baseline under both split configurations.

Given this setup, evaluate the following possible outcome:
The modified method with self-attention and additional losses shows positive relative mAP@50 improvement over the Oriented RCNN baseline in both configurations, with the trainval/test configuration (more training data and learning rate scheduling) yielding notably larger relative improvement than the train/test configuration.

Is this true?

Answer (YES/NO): NO